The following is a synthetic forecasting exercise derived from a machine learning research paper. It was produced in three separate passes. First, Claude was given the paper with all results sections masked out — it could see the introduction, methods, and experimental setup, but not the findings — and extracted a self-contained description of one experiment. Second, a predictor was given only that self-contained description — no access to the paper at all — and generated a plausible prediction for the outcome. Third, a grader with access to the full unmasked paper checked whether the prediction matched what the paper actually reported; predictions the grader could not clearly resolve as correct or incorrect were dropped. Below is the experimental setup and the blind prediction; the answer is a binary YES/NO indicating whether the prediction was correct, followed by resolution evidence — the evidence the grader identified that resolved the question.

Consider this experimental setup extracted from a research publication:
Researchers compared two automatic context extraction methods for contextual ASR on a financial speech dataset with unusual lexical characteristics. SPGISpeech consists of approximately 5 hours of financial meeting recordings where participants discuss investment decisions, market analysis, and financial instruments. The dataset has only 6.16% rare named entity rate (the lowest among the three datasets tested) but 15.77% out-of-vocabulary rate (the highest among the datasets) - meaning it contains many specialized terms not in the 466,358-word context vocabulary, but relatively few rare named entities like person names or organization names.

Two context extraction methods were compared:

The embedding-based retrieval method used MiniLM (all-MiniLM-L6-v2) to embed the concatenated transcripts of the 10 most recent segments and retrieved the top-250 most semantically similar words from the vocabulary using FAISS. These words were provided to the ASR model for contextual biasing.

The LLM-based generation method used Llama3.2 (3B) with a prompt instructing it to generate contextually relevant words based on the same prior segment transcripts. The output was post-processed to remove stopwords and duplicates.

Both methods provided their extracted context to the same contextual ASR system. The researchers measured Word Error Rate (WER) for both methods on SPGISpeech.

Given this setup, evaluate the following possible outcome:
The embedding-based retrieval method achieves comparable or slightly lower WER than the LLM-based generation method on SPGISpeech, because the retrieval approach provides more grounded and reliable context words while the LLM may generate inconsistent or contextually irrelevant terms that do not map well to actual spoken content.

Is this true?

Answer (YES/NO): YES